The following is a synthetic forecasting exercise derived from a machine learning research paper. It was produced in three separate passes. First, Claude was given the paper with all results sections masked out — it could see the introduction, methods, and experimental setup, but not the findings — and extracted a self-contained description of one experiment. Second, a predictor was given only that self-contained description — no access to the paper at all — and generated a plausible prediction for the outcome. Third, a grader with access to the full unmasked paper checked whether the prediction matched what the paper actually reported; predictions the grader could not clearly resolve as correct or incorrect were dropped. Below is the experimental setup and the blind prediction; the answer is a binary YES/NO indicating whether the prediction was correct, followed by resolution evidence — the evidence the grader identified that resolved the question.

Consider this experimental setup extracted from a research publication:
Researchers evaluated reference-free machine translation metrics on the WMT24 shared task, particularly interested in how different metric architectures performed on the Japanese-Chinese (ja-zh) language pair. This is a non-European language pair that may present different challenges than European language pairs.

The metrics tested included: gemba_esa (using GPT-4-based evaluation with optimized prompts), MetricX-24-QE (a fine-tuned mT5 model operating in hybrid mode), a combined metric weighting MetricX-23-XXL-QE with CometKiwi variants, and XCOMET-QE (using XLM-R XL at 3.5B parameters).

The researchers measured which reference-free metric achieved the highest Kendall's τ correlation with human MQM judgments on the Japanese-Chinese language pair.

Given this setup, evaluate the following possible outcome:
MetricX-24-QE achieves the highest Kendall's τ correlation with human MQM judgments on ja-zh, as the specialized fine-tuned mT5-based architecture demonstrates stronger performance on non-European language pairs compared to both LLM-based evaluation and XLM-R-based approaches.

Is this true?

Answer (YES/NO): NO